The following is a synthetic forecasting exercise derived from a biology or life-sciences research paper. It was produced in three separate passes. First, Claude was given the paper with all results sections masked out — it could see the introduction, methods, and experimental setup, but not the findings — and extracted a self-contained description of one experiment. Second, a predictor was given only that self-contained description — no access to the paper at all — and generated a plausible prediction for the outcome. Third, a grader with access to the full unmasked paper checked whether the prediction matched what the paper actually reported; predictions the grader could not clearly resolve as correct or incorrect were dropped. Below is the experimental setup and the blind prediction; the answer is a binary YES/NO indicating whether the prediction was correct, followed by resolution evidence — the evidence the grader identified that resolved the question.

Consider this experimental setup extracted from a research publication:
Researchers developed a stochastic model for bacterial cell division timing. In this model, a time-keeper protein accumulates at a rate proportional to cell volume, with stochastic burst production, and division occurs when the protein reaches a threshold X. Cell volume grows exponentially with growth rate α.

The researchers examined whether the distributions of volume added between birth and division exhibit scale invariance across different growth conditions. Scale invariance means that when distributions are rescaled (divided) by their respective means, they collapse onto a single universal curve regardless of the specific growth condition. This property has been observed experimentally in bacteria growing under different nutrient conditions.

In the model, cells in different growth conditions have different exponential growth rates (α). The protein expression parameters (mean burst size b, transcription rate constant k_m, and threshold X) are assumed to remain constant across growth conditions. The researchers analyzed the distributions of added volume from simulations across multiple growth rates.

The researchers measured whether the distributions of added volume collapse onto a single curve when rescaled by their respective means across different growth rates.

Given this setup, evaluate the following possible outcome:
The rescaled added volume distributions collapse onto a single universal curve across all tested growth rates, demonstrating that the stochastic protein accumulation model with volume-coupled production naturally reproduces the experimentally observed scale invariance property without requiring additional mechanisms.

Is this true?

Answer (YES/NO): YES